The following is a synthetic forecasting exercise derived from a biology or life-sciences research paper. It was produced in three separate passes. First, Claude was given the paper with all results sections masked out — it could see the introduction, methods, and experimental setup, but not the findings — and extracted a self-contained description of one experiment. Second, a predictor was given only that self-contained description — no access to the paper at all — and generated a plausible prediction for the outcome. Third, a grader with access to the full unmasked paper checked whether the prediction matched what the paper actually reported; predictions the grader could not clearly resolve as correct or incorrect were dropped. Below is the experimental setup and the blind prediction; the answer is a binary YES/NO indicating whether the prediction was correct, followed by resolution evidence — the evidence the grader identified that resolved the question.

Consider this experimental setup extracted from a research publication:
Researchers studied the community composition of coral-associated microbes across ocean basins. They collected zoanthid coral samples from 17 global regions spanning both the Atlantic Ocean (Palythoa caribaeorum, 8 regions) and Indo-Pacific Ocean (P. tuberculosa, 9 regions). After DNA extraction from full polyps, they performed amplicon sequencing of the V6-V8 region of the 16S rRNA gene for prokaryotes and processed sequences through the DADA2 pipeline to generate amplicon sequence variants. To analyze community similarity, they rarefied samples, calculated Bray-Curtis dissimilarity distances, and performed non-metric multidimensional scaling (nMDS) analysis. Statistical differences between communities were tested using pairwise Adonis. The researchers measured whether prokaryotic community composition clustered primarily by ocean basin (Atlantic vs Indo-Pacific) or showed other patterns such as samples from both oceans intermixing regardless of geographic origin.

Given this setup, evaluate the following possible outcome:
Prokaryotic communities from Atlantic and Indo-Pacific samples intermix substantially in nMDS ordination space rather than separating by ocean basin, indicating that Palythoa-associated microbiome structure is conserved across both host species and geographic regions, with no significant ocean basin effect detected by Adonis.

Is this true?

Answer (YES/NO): NO